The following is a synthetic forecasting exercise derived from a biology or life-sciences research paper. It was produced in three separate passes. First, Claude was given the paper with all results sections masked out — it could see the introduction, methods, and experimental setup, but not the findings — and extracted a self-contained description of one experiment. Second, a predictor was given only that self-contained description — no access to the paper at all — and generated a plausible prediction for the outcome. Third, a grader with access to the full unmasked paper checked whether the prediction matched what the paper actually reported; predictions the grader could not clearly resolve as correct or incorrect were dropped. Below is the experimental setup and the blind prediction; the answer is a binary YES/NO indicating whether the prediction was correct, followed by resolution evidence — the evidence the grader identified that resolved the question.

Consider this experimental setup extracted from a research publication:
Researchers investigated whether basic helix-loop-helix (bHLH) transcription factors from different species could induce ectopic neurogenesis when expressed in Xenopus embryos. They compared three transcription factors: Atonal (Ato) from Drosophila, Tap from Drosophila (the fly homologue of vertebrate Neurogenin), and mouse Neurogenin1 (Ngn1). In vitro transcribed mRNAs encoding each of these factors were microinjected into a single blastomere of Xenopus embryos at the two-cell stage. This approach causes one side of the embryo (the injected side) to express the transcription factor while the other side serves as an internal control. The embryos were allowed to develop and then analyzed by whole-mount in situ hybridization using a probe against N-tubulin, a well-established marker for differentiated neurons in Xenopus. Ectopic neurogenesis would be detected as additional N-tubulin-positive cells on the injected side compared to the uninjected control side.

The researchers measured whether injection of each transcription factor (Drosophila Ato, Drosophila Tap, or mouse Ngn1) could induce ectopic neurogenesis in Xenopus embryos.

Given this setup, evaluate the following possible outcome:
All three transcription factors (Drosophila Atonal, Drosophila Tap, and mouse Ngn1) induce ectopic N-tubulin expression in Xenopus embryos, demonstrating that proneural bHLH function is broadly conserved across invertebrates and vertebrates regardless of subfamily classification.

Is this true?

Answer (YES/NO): NO